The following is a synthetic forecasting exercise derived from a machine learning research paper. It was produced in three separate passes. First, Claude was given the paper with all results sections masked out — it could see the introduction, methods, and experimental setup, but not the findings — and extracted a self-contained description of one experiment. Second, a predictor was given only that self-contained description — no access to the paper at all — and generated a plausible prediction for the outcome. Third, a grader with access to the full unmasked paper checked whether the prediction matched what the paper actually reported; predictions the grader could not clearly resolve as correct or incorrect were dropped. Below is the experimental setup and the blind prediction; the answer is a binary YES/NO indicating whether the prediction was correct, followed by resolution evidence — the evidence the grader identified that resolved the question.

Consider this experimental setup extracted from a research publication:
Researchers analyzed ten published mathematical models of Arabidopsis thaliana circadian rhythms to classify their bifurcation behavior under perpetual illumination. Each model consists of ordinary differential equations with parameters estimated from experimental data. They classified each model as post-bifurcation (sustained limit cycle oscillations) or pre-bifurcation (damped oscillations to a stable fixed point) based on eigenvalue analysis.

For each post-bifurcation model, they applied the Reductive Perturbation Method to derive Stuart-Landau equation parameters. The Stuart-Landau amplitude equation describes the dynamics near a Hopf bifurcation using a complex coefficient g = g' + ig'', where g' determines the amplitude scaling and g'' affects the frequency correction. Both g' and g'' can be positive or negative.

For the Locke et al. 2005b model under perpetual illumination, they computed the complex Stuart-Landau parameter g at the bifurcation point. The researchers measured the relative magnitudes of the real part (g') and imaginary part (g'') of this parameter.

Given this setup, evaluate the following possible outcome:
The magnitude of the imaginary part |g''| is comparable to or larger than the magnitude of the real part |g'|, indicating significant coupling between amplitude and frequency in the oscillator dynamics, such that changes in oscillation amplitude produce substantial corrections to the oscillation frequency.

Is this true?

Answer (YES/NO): NO